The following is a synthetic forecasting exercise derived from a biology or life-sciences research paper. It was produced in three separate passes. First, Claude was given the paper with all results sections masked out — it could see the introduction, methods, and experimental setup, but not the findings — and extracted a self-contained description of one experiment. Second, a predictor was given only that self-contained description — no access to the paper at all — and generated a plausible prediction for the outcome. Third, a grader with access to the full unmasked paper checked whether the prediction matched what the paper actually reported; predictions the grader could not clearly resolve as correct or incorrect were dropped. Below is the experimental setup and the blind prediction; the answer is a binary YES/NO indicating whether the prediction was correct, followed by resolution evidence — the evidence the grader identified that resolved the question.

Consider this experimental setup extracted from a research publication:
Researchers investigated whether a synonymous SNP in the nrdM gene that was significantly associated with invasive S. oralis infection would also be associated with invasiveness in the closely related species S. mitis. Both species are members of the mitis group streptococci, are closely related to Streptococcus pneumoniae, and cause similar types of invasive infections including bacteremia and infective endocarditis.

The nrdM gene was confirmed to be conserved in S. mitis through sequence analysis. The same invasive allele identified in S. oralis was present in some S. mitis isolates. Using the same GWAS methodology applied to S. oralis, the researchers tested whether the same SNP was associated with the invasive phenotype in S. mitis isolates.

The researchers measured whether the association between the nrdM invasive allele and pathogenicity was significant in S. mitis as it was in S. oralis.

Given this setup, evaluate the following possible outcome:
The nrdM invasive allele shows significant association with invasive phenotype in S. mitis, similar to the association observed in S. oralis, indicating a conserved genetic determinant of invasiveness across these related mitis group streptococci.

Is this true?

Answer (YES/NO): NO